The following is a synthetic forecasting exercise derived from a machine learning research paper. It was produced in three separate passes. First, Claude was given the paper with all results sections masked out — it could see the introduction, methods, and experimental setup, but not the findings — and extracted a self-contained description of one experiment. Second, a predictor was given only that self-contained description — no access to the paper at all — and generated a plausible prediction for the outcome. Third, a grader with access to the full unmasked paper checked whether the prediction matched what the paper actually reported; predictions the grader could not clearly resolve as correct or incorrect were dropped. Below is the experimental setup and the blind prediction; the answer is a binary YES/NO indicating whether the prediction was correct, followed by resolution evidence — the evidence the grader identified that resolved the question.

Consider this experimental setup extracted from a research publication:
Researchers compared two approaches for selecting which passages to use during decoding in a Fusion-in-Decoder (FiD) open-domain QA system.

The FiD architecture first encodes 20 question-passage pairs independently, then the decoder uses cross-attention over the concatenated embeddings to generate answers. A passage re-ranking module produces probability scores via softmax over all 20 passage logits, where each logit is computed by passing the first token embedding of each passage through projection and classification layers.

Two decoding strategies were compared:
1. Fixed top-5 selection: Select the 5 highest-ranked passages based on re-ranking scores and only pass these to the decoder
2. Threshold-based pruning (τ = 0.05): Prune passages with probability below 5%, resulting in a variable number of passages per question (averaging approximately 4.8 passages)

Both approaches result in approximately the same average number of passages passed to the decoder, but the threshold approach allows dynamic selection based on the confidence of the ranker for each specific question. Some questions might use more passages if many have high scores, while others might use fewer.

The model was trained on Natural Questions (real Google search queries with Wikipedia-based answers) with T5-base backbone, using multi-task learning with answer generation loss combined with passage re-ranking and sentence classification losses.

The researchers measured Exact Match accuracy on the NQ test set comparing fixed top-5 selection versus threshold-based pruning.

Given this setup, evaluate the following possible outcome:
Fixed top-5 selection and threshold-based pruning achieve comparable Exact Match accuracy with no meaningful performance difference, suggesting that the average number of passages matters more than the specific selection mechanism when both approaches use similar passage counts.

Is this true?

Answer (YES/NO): NO